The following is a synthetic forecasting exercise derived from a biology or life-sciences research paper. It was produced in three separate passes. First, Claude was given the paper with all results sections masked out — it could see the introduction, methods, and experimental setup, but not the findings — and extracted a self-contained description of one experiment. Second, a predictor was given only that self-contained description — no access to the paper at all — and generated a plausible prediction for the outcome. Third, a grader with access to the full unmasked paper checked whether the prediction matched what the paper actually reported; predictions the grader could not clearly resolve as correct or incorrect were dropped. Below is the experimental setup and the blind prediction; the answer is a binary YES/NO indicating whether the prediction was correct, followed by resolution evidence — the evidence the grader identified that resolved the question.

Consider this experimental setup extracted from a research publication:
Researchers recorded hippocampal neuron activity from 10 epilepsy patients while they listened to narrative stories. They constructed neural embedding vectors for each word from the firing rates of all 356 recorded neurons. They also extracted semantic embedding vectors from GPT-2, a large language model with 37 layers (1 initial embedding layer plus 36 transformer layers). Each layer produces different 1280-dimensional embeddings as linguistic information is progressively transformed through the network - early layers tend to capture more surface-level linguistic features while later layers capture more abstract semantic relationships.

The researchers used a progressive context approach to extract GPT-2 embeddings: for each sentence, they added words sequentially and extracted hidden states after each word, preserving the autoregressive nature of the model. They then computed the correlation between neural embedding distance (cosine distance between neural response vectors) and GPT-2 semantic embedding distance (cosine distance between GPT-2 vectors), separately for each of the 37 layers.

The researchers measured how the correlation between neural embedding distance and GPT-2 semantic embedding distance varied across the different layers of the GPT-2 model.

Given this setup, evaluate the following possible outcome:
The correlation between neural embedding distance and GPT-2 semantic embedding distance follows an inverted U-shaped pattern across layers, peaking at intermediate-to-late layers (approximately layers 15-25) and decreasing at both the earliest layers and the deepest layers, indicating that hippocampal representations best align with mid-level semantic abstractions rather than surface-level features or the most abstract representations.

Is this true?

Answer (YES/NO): NO